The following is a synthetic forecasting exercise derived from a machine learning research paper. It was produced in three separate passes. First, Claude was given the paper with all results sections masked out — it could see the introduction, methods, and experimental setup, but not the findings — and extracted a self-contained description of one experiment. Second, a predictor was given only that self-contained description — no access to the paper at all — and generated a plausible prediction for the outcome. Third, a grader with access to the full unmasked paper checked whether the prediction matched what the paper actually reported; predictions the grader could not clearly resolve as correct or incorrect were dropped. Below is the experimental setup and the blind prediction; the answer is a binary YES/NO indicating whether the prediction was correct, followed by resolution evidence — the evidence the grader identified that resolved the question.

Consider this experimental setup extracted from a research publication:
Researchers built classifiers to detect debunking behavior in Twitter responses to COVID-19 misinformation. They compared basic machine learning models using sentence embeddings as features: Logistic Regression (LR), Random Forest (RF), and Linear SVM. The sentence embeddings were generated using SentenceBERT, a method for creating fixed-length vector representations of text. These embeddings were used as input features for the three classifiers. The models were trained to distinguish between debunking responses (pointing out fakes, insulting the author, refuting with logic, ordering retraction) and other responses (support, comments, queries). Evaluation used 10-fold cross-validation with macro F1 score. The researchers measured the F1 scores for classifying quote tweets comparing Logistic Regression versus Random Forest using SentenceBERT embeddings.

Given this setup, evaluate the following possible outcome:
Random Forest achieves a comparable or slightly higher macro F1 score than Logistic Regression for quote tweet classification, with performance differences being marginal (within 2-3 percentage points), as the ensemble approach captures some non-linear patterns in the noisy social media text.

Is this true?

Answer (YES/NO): NO